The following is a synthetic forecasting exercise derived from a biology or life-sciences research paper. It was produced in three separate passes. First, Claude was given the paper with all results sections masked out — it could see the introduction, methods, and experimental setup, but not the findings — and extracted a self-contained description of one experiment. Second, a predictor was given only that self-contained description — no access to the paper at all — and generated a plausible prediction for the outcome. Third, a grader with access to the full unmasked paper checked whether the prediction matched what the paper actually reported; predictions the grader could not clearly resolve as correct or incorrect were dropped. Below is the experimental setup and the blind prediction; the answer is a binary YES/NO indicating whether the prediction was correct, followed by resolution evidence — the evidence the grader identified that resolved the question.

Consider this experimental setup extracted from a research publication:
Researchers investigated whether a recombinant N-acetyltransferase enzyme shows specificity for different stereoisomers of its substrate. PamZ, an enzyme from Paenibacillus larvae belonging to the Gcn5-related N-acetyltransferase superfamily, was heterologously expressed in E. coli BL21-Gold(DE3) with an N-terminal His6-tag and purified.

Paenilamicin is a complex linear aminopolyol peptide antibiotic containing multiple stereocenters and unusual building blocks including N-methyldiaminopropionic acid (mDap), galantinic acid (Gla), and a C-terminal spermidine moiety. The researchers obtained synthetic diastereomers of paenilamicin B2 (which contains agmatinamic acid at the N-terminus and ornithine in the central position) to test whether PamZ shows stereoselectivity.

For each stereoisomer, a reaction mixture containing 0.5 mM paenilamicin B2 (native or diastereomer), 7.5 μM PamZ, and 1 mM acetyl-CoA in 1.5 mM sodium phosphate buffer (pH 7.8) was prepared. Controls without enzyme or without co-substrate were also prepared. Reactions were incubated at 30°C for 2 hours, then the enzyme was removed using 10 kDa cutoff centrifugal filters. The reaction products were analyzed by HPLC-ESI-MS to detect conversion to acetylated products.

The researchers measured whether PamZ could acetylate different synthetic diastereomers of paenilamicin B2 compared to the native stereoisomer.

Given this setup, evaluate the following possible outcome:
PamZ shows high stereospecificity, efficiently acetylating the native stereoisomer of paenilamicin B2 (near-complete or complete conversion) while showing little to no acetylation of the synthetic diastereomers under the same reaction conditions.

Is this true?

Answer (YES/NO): YES